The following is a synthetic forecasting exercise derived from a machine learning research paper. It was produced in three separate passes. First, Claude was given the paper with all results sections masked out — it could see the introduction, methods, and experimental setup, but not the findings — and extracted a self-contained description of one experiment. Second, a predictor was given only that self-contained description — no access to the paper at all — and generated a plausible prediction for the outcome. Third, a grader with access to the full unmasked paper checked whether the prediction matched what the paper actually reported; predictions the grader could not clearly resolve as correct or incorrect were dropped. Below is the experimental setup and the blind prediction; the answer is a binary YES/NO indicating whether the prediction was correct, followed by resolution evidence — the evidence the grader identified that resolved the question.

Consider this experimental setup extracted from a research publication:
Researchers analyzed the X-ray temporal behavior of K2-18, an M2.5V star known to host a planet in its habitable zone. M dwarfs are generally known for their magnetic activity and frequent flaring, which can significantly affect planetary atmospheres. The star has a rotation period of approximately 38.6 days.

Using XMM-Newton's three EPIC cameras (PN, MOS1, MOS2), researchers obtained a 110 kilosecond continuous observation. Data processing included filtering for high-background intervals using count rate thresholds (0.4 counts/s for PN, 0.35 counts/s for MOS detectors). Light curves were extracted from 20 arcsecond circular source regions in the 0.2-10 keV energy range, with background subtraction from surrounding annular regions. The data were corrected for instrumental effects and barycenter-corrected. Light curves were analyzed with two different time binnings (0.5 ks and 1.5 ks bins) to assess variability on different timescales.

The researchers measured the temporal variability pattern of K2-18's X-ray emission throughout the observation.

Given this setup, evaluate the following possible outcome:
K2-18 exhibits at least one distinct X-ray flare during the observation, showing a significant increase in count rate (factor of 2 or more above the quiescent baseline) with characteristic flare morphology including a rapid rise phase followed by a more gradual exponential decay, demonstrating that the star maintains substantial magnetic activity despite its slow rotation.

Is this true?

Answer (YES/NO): NO